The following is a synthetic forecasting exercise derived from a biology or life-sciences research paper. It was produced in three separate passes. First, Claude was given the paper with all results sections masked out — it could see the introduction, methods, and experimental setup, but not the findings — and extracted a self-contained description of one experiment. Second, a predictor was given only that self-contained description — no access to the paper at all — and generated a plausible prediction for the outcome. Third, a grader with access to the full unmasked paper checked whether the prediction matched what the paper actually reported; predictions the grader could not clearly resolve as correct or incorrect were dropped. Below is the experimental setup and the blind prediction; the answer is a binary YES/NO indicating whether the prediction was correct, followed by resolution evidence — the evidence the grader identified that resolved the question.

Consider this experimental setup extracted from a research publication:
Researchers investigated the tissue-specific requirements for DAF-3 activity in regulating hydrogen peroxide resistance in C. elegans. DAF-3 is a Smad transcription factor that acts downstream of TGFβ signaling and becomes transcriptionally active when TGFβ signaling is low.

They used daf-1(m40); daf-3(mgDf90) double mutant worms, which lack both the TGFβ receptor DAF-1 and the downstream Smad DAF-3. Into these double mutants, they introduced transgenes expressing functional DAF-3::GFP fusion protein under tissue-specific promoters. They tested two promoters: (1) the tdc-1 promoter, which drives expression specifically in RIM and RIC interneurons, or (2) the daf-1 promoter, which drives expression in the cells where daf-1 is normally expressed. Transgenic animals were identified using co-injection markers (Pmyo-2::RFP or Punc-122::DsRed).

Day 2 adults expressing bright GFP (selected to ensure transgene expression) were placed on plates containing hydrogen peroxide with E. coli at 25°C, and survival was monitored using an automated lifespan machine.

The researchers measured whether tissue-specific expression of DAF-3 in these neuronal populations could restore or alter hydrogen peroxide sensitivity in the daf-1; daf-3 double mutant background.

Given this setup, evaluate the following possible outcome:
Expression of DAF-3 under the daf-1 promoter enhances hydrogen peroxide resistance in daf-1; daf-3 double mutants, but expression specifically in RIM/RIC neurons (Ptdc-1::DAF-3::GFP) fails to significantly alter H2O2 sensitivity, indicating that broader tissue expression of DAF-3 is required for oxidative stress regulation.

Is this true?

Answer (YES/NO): YES